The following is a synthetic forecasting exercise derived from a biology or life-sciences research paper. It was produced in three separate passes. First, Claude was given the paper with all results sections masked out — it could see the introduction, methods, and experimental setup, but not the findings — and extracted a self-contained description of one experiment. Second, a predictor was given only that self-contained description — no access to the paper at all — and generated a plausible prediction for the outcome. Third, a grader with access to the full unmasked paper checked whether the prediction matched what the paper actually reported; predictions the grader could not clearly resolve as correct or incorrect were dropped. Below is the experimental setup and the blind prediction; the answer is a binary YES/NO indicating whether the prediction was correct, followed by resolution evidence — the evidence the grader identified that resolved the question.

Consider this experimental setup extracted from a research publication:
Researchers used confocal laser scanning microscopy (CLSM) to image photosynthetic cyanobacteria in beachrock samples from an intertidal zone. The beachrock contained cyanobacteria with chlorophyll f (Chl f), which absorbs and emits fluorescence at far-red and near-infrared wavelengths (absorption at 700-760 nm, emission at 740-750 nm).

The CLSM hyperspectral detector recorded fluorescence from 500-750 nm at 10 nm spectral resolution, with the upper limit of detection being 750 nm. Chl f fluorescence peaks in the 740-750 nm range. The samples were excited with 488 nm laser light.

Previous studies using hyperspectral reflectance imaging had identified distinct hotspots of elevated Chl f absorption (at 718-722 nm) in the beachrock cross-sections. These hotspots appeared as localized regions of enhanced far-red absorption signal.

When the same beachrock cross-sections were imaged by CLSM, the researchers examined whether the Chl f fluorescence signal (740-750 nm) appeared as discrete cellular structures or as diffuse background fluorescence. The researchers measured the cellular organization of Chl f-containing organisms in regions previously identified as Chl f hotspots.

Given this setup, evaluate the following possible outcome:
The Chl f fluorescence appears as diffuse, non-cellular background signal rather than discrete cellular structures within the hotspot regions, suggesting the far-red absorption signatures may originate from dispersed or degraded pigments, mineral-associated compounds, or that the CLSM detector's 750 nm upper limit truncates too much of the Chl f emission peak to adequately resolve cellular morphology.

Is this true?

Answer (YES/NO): NO